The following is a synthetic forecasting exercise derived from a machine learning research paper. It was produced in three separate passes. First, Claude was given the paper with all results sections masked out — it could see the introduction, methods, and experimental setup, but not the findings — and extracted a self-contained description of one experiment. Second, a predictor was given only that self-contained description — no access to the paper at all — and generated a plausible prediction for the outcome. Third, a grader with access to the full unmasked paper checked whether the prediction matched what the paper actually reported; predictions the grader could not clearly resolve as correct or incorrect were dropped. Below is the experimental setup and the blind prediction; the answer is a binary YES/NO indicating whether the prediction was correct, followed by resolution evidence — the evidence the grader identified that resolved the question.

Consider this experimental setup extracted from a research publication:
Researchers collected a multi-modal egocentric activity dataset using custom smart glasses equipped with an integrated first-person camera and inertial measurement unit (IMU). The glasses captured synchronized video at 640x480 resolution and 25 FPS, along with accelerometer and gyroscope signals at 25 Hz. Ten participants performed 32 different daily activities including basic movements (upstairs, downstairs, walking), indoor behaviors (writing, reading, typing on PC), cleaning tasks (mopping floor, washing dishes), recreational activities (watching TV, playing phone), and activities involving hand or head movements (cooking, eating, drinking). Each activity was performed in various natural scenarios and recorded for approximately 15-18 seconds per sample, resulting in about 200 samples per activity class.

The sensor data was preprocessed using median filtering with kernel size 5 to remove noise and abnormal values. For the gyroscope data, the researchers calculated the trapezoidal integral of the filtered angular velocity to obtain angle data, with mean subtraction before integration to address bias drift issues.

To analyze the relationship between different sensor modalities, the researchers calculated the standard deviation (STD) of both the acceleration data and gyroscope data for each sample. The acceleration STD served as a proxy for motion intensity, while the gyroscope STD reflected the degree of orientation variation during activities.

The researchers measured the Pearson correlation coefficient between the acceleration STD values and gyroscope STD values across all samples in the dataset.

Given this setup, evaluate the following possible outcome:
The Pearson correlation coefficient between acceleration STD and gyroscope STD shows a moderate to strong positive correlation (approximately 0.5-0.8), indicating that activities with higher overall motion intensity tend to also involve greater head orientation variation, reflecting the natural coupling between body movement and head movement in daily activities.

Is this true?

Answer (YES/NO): YES